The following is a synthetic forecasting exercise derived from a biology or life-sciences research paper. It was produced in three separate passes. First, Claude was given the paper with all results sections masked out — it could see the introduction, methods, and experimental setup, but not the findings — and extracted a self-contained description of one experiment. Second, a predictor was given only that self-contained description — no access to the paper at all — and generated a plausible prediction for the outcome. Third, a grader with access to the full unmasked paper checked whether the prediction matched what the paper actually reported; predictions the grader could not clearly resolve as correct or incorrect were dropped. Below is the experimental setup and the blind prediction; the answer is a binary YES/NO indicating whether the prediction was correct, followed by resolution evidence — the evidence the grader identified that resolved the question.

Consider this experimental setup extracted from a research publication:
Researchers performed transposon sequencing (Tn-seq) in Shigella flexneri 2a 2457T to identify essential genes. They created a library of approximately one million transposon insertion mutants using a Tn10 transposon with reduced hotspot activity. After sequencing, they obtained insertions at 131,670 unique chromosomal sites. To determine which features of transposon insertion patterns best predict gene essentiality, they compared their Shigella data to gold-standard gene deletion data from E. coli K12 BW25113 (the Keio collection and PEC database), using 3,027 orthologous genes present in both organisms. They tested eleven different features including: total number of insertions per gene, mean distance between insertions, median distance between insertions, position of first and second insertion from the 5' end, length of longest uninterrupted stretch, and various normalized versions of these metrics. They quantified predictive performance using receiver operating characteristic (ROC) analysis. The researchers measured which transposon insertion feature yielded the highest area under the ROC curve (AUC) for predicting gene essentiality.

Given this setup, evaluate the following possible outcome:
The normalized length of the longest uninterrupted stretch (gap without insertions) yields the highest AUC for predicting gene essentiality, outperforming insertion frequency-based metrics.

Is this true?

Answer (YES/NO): NO